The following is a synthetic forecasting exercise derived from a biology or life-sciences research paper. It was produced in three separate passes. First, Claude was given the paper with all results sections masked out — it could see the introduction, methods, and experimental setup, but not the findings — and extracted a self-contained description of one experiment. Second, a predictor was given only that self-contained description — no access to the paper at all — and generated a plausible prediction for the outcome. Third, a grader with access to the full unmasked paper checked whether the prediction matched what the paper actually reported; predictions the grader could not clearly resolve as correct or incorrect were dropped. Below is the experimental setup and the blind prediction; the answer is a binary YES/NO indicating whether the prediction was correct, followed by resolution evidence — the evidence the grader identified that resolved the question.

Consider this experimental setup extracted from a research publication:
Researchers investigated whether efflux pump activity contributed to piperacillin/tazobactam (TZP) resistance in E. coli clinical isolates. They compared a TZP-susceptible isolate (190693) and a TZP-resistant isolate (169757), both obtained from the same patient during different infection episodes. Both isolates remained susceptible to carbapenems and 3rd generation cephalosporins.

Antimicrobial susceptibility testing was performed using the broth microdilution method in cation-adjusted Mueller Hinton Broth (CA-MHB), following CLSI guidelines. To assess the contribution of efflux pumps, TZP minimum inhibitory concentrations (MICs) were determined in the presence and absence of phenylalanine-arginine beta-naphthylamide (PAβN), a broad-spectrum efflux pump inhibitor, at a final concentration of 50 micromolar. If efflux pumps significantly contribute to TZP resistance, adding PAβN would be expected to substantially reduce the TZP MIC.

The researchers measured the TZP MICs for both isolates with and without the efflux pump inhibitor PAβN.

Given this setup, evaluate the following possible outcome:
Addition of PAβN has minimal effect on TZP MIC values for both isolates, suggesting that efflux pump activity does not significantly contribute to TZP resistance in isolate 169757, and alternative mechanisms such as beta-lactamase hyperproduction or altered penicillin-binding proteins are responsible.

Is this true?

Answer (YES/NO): YES